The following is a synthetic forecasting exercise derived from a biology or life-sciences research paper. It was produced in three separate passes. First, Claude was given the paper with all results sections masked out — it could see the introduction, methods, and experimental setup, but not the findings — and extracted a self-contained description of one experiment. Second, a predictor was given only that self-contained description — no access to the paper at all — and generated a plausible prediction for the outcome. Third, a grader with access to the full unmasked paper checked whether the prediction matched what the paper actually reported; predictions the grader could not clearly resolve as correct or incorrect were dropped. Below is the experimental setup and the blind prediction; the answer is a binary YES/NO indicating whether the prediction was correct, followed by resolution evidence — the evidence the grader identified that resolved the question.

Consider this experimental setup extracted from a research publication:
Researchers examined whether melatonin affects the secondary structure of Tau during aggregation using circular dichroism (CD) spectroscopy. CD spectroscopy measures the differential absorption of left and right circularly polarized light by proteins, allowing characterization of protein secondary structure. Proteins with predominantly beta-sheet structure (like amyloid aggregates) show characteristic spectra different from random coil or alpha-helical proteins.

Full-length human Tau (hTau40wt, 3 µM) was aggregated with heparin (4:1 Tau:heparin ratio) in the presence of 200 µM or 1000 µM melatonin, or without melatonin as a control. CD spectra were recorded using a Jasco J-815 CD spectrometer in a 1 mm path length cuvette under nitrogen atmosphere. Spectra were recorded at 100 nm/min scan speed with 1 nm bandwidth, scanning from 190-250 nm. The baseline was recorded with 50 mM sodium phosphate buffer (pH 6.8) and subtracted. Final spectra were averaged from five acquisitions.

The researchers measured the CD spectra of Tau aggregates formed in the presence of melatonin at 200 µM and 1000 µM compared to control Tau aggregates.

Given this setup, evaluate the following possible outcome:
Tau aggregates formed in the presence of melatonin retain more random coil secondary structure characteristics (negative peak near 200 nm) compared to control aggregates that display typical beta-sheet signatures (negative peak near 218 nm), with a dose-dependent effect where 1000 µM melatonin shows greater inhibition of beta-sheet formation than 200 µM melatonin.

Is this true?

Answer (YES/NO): NO